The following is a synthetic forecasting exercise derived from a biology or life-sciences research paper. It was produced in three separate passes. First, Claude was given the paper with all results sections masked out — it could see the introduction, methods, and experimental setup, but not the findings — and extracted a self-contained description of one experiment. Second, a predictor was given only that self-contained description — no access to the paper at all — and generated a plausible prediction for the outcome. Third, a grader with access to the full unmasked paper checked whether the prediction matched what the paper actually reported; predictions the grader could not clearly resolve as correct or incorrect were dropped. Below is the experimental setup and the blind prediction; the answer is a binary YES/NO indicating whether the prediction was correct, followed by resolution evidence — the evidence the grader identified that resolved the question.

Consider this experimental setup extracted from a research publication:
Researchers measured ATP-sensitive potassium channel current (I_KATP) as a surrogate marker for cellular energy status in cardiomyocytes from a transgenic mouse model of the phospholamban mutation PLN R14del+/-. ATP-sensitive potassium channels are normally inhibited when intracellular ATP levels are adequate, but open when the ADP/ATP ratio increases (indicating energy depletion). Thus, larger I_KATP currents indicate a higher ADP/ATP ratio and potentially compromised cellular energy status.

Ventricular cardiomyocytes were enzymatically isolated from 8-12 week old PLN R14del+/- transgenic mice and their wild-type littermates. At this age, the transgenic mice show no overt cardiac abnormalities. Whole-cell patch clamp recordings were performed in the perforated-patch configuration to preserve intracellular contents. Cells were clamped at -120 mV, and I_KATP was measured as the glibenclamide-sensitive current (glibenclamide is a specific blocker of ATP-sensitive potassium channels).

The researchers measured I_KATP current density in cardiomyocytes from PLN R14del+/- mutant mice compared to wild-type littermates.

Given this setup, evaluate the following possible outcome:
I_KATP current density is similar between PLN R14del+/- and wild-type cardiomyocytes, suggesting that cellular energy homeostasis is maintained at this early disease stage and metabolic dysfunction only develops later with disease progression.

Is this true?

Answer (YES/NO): YES